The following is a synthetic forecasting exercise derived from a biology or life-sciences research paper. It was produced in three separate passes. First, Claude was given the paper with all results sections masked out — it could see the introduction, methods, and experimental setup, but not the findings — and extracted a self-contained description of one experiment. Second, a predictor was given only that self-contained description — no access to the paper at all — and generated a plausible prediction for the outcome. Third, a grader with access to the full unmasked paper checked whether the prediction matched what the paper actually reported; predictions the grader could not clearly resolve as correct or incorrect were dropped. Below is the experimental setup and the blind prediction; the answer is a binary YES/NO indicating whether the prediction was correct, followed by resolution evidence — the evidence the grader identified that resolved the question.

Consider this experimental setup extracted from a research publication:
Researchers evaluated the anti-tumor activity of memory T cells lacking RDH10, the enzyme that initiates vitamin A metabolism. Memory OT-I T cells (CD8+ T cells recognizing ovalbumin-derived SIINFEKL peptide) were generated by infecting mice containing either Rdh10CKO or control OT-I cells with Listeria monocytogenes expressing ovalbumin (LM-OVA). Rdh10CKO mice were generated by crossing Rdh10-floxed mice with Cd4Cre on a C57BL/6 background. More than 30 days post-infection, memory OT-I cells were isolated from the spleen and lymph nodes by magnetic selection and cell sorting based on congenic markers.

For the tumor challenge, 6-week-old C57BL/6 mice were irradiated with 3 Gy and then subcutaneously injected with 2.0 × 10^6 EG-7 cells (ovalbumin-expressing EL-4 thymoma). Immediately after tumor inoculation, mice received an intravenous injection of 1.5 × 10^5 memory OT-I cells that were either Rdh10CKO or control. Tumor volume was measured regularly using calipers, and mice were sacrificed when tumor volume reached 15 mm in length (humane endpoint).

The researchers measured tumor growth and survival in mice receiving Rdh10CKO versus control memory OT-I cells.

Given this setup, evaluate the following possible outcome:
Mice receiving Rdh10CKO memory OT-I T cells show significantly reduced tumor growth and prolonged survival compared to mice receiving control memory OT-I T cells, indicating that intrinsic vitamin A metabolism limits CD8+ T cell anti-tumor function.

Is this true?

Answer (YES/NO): YES